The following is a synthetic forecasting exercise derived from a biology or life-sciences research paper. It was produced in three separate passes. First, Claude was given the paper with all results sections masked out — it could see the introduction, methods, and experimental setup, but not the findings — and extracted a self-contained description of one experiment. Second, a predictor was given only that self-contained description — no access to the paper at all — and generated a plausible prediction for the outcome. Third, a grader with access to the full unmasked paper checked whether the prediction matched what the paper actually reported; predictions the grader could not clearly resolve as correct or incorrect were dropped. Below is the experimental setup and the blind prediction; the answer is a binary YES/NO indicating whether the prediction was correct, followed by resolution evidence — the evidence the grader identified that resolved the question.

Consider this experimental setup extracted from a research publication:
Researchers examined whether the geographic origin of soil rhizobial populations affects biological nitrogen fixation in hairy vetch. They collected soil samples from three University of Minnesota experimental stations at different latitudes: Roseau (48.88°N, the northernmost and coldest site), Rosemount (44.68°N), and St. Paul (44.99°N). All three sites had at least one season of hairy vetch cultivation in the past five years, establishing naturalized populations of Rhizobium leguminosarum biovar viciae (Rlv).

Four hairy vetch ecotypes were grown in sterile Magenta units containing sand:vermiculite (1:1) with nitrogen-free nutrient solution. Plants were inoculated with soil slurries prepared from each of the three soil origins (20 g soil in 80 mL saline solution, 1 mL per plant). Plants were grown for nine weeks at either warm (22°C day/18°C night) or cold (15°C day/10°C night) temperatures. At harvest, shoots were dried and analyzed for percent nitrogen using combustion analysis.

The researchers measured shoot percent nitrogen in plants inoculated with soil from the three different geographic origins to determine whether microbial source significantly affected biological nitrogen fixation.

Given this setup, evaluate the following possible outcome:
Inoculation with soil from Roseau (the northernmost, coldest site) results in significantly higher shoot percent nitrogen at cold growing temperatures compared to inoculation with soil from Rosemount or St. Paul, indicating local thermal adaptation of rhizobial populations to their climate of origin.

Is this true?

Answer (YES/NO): NO